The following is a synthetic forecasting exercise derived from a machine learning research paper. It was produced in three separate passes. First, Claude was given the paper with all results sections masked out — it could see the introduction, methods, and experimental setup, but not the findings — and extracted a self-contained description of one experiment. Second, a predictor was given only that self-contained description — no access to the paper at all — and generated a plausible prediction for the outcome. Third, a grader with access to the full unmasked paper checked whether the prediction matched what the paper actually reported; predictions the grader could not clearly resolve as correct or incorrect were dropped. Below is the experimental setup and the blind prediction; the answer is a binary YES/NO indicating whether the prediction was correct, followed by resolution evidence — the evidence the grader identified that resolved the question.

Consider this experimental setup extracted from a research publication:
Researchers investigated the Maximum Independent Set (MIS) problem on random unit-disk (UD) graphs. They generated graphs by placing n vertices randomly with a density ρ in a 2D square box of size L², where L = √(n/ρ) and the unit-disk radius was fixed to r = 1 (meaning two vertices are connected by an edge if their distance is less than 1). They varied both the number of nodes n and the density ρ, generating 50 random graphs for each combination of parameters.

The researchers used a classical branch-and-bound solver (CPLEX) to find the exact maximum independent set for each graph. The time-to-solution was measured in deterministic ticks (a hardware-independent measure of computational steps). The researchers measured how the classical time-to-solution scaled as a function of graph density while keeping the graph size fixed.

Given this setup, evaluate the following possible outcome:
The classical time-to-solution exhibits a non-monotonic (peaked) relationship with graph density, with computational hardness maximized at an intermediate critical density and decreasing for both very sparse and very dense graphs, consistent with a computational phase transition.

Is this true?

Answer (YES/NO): YES